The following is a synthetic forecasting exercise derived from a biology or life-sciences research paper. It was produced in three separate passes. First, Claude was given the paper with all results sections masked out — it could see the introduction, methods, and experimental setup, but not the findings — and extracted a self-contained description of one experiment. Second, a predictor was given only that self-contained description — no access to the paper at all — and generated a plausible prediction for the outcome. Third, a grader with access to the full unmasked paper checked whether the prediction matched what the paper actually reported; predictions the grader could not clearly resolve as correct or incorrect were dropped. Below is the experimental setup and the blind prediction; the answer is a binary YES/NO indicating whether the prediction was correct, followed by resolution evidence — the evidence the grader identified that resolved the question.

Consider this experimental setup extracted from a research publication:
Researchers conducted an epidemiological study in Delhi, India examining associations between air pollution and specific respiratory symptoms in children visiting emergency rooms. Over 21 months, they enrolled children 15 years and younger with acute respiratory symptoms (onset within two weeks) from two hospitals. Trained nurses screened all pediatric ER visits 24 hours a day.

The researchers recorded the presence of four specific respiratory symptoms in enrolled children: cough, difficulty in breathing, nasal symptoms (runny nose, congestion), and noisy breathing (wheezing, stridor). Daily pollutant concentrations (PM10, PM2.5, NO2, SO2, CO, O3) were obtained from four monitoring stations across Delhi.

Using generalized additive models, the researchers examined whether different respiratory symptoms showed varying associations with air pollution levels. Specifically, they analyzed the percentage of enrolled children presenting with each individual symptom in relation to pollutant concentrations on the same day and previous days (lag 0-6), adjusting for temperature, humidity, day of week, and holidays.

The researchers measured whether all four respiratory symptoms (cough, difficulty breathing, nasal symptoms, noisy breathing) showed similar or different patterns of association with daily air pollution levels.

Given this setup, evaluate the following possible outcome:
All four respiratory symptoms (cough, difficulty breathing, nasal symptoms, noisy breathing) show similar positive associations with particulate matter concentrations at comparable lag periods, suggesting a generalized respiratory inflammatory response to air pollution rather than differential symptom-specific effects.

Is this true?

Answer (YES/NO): NO